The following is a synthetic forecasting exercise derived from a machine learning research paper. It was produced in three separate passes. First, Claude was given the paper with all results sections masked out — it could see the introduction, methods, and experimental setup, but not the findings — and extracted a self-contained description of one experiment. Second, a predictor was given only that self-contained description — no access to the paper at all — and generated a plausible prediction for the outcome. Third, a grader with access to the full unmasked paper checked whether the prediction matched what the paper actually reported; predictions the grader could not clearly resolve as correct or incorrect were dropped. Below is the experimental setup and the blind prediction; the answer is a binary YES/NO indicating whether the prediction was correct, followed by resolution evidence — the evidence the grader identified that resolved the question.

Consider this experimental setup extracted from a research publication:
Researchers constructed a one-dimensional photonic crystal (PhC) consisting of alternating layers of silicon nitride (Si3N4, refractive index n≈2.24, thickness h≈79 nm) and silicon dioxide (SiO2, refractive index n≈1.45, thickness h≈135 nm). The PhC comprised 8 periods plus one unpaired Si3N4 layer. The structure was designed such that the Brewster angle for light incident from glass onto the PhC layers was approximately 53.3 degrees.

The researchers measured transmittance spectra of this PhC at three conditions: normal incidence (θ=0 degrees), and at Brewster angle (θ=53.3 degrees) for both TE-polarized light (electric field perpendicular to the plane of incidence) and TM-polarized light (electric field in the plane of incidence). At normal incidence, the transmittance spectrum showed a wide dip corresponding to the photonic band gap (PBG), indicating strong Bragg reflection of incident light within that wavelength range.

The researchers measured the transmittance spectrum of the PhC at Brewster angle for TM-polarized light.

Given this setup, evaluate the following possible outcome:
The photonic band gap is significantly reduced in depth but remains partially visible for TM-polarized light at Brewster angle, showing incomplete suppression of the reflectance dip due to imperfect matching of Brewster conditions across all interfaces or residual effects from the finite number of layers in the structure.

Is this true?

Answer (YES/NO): NO